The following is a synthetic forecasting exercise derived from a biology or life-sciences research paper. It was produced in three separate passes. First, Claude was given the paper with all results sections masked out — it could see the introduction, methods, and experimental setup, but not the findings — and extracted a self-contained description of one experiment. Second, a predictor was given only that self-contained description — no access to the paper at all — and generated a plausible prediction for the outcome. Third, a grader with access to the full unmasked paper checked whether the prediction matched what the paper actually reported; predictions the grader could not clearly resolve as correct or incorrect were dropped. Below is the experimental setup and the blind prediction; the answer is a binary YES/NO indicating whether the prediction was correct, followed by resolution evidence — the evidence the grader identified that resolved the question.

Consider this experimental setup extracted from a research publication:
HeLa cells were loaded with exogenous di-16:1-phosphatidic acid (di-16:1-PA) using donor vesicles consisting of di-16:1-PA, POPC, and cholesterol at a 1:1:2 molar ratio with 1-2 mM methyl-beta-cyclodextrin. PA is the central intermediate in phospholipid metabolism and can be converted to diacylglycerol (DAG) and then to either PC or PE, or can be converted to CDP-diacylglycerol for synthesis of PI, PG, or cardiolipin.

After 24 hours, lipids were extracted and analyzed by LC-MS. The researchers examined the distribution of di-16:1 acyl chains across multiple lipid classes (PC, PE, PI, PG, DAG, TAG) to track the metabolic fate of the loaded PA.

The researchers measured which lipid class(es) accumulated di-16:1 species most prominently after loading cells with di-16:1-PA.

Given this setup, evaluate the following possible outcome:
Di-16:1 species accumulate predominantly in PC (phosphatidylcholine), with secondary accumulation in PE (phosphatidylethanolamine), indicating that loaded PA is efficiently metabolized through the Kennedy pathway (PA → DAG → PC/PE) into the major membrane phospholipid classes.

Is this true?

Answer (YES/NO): NO